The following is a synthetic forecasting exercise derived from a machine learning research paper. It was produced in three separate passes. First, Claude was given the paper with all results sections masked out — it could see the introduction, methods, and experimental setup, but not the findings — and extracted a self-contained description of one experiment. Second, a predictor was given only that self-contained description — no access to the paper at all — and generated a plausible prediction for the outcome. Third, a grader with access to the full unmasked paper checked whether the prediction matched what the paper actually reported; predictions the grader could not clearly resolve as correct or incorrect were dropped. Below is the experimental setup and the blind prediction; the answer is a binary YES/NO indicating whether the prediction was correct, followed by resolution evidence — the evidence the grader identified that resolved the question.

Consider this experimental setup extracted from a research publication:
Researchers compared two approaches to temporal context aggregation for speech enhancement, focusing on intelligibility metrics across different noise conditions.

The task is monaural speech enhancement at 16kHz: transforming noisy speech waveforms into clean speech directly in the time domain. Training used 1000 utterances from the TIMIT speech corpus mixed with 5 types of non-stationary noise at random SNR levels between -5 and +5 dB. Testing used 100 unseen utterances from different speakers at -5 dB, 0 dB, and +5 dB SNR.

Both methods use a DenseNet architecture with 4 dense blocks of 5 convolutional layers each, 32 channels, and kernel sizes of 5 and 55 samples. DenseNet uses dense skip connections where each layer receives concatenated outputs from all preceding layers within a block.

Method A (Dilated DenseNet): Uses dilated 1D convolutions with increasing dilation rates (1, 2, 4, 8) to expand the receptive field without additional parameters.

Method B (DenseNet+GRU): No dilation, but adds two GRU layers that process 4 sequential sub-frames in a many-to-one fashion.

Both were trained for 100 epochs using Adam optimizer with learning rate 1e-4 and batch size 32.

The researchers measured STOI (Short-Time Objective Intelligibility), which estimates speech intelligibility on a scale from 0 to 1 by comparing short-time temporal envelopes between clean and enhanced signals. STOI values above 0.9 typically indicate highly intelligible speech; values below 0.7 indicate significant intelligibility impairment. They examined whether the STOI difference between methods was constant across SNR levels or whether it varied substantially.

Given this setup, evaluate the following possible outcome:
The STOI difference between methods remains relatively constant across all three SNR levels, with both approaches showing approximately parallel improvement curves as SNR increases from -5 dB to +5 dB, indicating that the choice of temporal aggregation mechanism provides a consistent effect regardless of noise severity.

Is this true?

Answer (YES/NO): NO